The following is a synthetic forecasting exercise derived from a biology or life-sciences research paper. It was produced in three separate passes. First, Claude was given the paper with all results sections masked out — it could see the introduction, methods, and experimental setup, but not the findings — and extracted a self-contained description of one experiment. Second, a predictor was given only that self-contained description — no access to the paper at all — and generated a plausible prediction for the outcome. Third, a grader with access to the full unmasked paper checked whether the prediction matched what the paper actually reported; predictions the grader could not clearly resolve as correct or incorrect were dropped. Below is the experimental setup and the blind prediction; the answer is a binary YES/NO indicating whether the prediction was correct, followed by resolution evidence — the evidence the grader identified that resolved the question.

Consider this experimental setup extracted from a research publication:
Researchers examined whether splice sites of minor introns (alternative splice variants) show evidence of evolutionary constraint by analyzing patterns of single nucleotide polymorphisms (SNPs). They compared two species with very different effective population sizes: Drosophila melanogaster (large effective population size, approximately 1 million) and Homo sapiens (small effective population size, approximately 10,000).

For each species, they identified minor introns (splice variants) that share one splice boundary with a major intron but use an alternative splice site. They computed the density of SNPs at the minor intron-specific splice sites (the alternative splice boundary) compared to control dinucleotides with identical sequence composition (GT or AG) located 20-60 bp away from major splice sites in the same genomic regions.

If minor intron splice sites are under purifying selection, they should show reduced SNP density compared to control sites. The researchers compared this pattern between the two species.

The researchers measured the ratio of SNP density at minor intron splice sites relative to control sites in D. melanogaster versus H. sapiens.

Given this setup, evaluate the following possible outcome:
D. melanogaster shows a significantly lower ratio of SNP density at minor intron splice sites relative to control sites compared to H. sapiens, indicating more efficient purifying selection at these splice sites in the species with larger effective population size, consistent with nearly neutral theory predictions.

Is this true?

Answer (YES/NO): YES